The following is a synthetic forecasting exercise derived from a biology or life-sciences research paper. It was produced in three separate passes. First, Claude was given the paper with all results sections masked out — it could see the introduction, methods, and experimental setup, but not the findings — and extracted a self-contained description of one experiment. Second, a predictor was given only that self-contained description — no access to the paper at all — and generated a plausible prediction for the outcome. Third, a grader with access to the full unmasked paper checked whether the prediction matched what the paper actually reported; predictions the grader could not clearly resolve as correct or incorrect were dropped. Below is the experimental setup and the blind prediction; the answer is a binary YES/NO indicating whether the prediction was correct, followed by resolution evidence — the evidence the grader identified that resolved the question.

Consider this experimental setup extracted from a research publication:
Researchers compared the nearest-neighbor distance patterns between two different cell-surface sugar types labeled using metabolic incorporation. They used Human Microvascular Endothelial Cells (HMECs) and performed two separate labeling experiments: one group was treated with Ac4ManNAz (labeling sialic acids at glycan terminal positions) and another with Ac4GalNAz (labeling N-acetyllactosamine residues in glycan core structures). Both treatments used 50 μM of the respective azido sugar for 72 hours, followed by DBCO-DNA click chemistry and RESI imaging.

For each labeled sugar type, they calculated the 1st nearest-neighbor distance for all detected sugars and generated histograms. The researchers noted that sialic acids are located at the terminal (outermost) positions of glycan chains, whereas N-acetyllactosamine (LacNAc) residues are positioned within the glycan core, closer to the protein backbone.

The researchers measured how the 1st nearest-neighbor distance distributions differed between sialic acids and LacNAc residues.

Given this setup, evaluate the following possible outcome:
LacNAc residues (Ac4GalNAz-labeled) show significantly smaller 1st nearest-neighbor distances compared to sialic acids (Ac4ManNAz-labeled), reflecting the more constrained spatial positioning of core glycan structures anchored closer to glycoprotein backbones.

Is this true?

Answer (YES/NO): YES